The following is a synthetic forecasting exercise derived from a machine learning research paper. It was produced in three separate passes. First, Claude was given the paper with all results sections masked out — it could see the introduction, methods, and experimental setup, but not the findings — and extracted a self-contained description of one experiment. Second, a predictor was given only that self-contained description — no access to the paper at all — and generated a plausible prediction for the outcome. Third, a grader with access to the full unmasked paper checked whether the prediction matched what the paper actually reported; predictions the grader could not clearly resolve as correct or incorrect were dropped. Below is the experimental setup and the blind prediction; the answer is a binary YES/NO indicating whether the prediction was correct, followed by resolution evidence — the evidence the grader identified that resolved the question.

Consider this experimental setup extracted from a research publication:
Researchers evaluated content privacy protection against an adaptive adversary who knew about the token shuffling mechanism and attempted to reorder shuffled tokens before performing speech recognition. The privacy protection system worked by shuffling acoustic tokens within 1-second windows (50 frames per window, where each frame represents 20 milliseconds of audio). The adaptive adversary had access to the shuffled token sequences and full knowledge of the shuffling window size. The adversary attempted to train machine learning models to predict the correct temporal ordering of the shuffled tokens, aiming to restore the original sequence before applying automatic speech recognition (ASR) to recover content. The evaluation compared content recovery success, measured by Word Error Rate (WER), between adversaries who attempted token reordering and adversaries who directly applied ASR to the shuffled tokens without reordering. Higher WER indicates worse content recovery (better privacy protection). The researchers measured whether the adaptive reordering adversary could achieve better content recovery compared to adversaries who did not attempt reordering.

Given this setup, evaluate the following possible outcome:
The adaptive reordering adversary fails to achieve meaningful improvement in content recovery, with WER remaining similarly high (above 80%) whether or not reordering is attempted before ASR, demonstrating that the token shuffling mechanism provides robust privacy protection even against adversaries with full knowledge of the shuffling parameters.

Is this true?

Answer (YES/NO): YES